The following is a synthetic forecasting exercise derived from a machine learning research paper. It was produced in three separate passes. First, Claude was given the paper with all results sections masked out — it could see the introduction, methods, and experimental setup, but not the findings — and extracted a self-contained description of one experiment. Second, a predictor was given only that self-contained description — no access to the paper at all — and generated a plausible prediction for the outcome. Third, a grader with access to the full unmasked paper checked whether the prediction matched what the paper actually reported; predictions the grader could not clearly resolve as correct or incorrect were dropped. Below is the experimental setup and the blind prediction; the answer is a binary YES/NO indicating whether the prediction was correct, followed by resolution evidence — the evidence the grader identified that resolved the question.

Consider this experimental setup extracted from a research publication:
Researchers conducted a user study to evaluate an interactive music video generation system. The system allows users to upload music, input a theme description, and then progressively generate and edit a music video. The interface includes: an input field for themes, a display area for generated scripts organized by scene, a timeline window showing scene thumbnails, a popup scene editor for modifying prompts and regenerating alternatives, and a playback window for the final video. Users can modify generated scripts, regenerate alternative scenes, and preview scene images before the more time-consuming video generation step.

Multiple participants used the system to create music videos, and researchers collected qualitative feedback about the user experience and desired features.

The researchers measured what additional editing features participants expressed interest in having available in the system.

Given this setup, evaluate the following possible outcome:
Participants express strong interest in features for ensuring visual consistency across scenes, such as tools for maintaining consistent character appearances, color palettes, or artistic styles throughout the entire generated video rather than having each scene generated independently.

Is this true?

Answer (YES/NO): NO